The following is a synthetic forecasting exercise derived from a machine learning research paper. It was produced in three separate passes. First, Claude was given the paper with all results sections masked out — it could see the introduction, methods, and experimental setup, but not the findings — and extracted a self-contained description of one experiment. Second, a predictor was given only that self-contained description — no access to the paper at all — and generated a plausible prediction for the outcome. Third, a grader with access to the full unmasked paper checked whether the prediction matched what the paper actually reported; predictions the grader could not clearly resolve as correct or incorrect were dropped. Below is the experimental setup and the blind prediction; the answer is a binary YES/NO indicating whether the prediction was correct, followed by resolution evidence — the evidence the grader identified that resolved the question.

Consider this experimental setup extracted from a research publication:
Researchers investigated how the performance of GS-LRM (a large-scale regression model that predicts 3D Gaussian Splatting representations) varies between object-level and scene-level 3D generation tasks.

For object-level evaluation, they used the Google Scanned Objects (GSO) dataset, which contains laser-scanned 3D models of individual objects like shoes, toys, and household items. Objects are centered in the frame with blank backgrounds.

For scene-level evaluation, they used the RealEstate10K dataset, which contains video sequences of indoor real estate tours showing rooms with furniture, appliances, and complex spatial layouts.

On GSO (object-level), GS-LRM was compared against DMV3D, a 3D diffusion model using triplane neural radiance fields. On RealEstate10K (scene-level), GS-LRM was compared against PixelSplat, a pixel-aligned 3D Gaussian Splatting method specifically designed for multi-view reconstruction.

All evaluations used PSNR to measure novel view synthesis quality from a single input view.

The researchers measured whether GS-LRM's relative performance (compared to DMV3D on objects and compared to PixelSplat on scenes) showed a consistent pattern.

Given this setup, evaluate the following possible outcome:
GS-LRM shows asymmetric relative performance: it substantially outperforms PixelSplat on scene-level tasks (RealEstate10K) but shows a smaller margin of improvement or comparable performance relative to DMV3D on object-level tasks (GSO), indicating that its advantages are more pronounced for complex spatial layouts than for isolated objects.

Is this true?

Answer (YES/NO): NO